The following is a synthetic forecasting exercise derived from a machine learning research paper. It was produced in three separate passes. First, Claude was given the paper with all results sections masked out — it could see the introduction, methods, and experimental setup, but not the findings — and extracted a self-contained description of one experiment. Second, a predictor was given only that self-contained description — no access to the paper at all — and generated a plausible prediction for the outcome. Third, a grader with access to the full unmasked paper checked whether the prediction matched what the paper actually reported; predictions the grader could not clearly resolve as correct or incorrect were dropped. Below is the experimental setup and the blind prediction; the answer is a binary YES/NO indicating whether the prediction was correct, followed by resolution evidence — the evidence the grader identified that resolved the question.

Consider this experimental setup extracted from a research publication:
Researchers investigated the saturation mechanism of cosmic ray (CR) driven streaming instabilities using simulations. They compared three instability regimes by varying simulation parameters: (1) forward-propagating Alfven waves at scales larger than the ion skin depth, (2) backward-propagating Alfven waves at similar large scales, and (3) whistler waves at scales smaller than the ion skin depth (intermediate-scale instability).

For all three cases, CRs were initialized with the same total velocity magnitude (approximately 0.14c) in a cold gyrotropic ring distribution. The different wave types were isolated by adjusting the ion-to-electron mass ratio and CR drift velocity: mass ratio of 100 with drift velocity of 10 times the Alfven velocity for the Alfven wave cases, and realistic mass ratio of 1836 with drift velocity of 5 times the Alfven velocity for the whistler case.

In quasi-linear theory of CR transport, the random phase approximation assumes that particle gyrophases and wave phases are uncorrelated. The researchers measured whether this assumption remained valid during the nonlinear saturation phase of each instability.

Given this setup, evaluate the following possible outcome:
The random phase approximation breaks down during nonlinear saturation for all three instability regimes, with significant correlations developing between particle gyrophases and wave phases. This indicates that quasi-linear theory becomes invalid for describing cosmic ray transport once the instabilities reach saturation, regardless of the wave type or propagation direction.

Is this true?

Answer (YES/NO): YES